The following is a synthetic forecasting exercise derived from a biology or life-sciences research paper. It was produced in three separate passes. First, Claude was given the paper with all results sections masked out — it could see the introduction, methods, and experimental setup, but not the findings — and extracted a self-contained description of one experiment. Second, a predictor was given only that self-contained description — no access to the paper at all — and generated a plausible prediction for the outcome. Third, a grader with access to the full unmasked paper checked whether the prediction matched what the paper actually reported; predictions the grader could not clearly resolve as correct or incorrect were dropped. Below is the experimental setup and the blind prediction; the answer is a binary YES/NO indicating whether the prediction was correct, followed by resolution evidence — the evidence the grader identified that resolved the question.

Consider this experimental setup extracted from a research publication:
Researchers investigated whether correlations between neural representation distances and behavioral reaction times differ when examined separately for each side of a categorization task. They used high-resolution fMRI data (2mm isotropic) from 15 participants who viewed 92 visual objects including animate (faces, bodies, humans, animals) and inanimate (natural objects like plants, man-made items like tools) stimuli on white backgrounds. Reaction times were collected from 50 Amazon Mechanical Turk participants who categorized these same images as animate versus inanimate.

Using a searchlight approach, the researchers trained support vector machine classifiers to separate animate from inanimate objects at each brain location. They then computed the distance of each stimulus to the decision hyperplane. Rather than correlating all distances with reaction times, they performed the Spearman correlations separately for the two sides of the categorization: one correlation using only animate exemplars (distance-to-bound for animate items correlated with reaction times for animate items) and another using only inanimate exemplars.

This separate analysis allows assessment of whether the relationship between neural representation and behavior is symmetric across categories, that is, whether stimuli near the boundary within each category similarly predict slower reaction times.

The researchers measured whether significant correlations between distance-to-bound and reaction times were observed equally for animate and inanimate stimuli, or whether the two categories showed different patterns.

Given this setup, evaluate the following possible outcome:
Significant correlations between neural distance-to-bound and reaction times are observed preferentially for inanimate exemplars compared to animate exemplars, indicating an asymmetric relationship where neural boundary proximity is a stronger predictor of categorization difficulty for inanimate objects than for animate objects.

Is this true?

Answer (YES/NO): NO